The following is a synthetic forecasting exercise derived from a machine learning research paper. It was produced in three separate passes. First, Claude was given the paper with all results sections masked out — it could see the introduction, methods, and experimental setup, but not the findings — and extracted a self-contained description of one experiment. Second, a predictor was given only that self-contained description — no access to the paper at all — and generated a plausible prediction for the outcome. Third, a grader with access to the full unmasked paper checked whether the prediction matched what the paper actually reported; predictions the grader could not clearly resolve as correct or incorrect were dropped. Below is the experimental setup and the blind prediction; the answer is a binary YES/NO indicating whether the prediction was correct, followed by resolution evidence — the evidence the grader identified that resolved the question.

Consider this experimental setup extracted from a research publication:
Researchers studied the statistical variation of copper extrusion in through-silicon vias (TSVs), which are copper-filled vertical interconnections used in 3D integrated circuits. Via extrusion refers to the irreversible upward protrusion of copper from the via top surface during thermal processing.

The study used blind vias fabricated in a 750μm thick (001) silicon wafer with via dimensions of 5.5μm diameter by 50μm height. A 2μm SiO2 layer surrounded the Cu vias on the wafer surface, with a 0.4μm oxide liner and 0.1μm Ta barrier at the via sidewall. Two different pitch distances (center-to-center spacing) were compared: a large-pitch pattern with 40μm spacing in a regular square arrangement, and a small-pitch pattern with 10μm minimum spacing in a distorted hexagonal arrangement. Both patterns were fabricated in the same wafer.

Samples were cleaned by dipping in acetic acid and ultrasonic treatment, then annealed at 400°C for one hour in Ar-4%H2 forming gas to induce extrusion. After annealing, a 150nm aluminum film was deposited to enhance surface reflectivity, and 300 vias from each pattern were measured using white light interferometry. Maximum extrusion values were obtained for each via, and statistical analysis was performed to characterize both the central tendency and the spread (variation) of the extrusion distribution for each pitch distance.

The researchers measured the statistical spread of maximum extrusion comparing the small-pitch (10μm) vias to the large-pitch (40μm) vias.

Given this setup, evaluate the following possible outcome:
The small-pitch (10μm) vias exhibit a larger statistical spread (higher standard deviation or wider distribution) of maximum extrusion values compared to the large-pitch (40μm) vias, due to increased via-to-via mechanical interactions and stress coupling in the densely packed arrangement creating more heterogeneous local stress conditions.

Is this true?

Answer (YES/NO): NO